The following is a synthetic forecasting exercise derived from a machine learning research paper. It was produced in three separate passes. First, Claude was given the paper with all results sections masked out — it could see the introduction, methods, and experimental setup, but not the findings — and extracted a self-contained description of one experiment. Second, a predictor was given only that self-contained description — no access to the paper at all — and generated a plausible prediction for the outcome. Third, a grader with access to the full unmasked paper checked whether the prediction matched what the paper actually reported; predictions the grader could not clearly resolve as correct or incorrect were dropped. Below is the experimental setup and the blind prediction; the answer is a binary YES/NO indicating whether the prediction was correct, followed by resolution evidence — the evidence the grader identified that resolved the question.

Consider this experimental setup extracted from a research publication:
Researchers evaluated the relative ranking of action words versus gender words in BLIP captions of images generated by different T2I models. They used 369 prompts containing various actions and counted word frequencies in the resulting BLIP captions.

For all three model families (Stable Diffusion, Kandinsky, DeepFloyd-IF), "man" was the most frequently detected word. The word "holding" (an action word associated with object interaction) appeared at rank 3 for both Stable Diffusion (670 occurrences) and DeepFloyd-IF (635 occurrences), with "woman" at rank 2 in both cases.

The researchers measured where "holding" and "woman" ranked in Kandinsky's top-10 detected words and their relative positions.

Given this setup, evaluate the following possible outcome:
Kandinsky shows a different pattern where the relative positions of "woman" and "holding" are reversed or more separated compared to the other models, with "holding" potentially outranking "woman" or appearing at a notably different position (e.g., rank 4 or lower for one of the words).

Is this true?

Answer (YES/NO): YES